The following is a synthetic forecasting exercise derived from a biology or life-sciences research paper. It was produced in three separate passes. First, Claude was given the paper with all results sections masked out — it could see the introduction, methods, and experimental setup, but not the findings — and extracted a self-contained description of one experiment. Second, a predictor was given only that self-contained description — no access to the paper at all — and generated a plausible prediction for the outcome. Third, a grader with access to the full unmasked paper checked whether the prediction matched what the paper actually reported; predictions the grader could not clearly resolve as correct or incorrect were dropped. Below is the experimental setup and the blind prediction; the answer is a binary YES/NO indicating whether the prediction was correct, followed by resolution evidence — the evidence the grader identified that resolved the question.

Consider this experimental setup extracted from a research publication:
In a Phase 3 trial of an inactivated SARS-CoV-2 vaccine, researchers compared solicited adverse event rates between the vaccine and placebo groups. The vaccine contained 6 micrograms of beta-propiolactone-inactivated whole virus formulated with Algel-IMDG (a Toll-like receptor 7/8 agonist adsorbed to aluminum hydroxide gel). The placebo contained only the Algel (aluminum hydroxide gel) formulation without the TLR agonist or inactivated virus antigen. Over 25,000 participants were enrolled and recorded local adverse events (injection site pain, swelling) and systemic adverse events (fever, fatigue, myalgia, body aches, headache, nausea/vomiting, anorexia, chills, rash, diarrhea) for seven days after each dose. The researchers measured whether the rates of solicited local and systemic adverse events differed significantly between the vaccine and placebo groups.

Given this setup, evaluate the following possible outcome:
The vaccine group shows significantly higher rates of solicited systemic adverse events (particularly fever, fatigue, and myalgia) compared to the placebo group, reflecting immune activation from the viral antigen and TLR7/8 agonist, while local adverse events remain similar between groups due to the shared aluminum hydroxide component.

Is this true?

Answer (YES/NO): NO